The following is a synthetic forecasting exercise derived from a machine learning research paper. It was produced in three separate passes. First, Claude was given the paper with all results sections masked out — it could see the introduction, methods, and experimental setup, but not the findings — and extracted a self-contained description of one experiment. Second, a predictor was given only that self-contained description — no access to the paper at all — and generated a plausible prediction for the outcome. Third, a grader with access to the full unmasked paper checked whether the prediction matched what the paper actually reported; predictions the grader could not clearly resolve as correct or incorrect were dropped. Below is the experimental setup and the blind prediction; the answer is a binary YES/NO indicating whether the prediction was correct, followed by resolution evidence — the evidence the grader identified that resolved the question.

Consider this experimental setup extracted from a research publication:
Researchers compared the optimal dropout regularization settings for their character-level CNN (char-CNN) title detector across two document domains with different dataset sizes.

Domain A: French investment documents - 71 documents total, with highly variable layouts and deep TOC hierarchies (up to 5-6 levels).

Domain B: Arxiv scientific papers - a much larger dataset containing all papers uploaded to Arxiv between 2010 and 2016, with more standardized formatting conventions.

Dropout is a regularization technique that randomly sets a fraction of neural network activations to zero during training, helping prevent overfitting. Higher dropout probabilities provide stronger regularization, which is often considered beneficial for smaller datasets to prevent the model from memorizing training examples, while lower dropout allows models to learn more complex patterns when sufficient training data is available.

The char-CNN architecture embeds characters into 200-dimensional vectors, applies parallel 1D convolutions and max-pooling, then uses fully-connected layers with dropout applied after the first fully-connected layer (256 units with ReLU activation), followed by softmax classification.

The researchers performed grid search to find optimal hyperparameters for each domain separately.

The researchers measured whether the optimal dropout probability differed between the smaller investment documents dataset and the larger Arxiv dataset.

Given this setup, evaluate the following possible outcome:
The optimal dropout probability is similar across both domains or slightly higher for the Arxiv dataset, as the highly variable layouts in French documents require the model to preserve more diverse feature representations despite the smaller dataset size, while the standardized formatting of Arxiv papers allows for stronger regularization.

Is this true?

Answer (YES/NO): NO